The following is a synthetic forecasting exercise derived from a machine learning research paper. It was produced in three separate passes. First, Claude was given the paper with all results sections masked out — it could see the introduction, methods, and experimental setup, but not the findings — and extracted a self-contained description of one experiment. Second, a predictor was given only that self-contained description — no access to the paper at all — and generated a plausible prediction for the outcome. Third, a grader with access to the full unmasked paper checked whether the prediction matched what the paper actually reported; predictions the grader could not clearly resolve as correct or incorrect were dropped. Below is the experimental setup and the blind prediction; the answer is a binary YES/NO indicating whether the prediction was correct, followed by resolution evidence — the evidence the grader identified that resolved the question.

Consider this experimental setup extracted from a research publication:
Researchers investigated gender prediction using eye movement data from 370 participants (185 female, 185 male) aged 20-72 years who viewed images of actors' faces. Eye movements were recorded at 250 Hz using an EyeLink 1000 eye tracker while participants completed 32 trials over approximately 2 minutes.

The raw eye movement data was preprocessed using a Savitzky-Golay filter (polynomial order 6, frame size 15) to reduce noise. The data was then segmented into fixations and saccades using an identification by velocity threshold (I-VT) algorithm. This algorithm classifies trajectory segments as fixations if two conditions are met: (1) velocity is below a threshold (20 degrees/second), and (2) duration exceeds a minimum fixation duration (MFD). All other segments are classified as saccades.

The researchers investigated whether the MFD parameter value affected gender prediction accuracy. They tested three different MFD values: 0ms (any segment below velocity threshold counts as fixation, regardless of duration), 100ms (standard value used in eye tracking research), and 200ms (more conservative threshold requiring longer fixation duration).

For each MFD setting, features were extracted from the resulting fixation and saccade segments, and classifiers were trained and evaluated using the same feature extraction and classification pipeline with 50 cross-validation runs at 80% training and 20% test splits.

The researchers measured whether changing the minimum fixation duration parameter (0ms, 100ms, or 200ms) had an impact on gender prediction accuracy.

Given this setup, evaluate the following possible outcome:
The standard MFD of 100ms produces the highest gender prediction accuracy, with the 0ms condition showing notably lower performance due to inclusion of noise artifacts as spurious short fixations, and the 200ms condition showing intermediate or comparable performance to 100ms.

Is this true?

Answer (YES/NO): NO